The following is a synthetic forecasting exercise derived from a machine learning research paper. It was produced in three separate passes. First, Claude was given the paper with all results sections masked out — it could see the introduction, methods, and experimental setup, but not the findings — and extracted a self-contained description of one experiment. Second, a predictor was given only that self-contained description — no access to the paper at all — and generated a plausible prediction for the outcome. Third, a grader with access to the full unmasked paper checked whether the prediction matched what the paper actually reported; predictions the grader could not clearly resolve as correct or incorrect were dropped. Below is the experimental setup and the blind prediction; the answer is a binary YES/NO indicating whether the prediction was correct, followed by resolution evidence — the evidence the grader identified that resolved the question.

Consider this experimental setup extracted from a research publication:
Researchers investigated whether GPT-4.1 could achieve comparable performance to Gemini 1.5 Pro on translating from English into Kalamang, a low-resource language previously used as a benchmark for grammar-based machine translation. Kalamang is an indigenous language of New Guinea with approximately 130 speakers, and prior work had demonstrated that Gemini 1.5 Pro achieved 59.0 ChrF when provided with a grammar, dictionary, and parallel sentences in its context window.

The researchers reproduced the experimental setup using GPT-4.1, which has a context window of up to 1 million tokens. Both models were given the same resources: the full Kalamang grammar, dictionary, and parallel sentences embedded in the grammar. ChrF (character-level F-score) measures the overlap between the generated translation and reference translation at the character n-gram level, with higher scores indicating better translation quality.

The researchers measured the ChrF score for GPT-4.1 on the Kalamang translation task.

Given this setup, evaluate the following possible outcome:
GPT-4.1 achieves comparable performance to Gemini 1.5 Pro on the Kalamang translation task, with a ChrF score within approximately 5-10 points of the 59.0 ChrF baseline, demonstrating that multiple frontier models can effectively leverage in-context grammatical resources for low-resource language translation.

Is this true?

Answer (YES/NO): YES